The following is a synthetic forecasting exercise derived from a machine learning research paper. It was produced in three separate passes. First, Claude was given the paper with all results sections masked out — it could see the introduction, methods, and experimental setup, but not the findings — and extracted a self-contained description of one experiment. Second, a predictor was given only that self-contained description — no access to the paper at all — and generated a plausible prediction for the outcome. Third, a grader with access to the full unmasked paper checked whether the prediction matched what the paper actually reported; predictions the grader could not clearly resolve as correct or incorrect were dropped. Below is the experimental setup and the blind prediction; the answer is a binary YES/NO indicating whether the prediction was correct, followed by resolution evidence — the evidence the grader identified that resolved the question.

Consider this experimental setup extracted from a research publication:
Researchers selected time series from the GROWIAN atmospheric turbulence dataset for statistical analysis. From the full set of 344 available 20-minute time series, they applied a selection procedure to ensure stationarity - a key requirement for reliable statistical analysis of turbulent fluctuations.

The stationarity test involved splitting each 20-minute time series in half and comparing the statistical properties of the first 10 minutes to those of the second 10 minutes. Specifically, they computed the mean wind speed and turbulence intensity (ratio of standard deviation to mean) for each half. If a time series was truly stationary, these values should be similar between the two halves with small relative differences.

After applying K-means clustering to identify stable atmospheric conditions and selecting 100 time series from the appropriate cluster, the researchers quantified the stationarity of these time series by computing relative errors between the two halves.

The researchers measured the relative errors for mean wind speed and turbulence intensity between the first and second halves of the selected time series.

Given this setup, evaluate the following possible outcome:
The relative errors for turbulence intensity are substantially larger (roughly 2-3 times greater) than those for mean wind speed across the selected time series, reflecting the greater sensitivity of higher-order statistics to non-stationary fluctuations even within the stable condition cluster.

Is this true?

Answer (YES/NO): NO